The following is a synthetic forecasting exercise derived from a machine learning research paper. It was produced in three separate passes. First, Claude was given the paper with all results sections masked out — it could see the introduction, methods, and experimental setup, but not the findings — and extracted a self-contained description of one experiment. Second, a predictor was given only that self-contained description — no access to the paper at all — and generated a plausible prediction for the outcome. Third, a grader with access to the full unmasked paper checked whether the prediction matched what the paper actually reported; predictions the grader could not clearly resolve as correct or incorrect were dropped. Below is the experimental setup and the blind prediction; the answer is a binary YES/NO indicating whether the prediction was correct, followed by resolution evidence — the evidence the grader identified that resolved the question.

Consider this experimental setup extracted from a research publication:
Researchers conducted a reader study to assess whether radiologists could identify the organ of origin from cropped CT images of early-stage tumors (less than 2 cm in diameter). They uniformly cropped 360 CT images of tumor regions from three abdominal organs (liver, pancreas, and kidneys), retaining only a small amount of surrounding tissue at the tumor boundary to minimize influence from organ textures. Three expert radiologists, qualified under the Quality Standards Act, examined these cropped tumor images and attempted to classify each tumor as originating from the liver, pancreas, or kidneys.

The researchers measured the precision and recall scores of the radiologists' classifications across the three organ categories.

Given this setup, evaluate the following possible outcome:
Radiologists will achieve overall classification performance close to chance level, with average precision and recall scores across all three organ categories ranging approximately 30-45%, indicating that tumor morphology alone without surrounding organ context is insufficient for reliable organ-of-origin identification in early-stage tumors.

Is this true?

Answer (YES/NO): YES